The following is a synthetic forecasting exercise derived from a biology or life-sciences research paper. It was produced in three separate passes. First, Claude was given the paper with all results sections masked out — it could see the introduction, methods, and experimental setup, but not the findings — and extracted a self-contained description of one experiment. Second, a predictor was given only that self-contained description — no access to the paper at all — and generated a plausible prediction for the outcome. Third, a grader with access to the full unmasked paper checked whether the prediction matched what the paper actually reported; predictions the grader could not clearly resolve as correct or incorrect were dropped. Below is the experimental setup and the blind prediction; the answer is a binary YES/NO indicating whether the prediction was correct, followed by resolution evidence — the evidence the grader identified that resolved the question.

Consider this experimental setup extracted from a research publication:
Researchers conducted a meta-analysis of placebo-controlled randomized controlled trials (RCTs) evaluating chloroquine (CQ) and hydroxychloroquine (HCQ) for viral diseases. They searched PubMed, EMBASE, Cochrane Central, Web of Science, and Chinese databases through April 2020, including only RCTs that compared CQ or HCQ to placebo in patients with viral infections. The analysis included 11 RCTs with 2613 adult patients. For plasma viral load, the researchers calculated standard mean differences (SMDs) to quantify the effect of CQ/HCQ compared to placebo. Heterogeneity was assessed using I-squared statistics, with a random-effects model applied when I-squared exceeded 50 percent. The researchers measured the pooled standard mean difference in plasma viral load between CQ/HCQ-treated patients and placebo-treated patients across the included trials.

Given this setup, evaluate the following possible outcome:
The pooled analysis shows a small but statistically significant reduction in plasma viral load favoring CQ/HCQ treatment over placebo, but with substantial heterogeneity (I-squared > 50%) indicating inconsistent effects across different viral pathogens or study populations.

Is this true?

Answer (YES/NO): NO